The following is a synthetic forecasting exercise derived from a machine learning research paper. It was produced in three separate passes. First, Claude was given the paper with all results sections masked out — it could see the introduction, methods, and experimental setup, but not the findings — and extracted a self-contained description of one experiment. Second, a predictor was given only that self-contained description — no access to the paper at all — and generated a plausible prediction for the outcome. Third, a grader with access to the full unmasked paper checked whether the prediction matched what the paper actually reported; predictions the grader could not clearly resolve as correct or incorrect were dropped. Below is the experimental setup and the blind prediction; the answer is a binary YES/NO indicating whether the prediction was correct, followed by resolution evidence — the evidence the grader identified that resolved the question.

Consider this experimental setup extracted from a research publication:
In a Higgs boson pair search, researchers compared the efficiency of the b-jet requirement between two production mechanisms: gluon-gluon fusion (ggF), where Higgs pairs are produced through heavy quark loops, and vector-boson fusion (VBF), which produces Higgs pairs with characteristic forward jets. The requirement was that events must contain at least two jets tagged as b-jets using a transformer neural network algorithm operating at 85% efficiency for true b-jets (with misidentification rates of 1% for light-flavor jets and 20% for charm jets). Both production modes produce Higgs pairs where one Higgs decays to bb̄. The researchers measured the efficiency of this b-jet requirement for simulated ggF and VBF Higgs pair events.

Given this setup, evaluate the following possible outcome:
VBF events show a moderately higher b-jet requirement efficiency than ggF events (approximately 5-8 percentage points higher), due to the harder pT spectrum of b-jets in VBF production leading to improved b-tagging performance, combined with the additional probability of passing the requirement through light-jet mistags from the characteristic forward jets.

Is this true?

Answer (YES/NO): NO